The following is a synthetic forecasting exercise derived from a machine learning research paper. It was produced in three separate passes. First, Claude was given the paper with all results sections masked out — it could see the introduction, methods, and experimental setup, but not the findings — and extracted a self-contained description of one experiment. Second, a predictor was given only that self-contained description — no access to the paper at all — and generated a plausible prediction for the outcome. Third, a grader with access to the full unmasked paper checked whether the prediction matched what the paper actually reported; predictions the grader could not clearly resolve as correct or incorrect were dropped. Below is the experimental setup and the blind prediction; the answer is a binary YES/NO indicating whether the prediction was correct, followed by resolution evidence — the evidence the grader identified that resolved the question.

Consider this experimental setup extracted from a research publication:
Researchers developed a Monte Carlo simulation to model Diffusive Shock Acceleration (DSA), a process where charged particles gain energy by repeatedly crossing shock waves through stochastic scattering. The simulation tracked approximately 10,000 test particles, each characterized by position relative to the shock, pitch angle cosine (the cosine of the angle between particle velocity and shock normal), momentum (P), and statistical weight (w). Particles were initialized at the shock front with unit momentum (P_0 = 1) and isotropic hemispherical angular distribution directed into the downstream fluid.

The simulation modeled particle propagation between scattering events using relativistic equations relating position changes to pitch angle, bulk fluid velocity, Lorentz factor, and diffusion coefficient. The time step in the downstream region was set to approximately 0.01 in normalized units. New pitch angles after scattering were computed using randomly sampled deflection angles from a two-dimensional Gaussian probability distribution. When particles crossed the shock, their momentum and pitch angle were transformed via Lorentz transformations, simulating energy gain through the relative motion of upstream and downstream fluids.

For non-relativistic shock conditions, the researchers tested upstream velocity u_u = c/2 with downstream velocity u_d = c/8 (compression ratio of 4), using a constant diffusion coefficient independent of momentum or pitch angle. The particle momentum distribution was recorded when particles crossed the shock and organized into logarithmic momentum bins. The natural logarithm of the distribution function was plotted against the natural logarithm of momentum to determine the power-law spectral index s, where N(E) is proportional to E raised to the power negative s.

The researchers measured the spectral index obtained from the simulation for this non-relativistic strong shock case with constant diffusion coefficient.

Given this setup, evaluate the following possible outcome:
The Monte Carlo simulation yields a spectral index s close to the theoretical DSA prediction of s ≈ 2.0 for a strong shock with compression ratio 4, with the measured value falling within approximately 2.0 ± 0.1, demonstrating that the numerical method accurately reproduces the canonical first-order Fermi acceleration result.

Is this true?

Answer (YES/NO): YES